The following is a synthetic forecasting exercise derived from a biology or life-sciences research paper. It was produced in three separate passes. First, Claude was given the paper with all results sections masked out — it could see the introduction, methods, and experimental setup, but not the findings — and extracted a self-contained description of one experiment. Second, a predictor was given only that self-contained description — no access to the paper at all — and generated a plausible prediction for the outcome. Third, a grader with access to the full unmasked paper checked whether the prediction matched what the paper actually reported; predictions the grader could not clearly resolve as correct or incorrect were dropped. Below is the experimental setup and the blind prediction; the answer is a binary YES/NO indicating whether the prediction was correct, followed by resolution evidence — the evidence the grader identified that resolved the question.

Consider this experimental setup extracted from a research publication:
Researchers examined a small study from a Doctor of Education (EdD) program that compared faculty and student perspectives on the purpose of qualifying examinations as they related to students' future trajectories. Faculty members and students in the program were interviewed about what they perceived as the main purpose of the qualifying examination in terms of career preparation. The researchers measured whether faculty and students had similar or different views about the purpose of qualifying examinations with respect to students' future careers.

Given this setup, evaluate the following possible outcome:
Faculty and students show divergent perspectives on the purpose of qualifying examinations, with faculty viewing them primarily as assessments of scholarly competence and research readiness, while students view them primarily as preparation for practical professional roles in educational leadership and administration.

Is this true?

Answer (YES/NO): NO